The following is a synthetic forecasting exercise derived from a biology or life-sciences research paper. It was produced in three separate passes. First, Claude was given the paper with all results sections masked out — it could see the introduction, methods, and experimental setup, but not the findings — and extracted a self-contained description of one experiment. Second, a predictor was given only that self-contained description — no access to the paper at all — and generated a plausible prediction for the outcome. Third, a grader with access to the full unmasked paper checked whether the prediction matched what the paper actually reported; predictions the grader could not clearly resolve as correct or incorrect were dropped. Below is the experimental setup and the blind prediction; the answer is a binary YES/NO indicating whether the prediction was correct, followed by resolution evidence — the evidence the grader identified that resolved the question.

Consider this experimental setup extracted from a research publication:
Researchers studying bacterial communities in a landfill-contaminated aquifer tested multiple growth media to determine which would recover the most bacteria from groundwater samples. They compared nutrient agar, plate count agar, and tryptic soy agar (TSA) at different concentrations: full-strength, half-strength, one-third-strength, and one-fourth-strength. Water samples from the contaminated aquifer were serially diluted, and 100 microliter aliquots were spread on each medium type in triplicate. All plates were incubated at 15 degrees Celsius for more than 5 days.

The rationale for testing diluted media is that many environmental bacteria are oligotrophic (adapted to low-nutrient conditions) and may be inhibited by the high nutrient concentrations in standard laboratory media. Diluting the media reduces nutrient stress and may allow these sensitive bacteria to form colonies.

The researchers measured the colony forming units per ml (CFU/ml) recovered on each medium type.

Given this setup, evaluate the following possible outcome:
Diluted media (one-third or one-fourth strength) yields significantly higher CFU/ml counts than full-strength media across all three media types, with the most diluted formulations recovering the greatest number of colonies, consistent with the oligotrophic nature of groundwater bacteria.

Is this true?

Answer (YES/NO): NO